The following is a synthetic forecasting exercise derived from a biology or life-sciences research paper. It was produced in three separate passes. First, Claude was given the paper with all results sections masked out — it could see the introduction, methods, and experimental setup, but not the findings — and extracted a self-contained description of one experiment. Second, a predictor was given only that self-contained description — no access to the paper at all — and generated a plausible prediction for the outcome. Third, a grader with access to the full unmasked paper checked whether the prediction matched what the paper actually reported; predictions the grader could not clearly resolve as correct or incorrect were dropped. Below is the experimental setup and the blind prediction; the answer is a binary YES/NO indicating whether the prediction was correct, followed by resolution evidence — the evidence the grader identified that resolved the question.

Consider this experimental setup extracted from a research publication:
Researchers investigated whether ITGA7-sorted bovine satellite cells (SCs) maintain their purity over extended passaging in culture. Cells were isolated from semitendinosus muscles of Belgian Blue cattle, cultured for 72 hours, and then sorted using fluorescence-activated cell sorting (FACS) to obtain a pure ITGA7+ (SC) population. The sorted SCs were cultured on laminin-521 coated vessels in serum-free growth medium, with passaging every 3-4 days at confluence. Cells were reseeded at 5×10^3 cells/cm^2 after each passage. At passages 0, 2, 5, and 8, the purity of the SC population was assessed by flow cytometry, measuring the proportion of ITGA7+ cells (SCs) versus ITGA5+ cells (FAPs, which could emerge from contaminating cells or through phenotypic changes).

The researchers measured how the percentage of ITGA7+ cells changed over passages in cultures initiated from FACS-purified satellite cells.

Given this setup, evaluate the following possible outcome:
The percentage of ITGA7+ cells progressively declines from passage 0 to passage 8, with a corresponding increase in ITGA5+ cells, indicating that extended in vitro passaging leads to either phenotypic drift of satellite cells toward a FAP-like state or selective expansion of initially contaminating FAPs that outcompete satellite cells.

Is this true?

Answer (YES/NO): YES